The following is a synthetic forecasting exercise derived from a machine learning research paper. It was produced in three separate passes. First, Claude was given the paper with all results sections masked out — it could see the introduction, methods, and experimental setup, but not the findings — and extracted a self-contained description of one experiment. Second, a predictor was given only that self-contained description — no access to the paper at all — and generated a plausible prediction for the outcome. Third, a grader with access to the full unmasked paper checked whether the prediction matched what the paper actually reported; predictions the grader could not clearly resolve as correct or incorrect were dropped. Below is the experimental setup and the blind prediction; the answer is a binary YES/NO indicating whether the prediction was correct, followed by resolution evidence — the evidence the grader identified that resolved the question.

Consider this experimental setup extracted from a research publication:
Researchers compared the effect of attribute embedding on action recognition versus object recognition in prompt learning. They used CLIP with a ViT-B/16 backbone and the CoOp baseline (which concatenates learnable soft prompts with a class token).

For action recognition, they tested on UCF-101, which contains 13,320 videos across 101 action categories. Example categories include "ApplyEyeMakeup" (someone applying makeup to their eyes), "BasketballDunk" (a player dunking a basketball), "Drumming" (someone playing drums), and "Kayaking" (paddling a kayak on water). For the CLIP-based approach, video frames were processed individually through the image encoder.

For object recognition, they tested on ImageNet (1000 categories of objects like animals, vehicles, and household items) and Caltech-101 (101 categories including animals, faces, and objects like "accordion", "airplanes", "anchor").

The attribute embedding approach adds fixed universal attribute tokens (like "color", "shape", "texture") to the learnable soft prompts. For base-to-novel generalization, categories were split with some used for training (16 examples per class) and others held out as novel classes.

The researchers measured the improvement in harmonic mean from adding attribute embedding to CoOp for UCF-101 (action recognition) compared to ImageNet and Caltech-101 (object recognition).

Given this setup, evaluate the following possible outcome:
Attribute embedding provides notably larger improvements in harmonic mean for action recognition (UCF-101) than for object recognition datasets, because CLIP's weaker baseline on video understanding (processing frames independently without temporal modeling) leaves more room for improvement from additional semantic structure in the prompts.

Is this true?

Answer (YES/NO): YES